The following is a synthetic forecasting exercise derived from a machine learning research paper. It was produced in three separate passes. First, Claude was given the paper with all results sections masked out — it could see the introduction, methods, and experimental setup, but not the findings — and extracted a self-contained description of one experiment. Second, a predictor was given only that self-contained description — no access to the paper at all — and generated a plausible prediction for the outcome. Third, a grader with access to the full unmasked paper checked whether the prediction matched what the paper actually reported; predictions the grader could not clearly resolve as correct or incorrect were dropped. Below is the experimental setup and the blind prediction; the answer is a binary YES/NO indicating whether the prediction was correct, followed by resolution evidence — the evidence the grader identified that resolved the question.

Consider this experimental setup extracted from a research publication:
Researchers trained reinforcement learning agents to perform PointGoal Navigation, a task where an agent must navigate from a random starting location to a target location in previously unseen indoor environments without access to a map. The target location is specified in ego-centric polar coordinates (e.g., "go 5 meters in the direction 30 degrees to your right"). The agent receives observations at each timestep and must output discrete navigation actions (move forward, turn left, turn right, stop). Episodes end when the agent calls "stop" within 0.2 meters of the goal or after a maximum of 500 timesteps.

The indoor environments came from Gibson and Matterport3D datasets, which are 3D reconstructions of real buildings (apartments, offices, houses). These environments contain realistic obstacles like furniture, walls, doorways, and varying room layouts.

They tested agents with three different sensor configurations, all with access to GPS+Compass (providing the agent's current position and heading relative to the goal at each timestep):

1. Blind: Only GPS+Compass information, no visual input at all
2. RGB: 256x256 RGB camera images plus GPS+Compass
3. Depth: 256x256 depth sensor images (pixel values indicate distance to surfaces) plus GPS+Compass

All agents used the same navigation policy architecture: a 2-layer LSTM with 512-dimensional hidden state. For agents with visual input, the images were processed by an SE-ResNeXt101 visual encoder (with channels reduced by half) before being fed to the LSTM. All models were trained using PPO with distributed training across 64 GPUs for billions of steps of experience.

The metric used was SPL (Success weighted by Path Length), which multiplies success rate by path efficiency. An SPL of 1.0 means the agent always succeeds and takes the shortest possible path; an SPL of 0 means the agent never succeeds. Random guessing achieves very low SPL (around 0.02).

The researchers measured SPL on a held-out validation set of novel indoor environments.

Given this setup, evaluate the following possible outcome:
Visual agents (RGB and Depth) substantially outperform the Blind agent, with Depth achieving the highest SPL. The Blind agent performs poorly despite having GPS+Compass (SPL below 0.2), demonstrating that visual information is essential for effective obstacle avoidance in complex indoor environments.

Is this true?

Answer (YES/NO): NO